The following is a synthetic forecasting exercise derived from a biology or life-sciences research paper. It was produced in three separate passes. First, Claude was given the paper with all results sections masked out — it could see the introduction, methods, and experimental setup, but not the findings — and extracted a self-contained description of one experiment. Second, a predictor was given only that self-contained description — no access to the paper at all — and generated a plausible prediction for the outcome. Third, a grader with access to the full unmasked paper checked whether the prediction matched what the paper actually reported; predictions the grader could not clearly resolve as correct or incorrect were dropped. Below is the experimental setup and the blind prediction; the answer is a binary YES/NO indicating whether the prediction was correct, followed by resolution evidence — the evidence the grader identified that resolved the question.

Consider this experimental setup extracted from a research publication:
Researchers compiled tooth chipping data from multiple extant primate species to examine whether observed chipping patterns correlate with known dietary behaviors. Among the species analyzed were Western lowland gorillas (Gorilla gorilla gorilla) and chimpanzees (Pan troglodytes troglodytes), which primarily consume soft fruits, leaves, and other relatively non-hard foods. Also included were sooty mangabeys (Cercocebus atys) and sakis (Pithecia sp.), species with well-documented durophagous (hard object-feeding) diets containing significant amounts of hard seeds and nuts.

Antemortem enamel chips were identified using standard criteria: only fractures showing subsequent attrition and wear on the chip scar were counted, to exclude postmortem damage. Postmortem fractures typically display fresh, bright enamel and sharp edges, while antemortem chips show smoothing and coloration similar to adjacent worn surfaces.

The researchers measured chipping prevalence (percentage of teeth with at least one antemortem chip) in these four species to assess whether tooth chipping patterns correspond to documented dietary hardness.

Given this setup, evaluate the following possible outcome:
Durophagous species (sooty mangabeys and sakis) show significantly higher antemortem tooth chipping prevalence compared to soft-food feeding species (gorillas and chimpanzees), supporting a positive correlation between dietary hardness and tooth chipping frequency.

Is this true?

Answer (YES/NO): YES